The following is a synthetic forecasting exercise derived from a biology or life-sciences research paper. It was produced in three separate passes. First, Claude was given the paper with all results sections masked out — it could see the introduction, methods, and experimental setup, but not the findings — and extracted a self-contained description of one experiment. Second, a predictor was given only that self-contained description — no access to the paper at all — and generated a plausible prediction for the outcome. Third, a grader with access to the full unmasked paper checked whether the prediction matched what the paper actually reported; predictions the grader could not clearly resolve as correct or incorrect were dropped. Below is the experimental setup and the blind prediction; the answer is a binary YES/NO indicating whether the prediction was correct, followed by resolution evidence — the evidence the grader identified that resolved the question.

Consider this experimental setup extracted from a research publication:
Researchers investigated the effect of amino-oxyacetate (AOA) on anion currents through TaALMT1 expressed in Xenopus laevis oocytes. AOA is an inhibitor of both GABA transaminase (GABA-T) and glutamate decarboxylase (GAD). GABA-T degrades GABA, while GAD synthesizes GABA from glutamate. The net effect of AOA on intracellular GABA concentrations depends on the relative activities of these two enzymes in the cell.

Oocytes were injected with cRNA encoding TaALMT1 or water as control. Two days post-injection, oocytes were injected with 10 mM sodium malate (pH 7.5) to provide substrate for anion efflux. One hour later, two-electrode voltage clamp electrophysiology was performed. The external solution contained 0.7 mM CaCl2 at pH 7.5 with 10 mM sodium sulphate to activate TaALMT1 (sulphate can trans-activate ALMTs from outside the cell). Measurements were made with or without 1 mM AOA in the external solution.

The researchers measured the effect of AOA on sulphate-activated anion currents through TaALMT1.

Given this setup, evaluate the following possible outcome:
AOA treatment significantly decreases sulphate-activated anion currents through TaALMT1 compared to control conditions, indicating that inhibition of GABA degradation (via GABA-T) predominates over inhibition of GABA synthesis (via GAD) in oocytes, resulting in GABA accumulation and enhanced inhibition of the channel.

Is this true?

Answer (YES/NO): NO